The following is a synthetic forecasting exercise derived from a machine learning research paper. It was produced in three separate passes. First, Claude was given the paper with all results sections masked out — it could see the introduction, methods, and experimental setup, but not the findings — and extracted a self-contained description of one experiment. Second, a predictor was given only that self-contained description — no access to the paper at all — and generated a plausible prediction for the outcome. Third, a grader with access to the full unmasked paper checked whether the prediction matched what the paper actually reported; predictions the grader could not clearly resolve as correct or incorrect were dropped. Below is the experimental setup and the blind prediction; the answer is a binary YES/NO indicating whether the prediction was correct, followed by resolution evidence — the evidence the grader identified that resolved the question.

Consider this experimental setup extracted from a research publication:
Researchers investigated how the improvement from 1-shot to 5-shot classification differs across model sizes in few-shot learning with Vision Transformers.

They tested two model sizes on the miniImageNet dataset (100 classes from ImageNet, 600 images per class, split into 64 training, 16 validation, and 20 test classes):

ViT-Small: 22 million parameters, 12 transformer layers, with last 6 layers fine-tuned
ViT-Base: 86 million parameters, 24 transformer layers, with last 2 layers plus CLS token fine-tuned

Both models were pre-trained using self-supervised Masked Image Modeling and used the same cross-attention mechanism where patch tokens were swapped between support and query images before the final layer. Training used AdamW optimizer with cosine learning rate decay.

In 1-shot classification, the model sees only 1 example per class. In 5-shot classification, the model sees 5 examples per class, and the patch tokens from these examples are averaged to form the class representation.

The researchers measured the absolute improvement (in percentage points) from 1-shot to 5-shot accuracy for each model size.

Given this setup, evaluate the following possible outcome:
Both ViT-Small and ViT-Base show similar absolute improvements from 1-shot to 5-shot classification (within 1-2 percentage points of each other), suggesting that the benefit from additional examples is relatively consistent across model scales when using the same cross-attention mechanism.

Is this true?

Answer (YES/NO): NO